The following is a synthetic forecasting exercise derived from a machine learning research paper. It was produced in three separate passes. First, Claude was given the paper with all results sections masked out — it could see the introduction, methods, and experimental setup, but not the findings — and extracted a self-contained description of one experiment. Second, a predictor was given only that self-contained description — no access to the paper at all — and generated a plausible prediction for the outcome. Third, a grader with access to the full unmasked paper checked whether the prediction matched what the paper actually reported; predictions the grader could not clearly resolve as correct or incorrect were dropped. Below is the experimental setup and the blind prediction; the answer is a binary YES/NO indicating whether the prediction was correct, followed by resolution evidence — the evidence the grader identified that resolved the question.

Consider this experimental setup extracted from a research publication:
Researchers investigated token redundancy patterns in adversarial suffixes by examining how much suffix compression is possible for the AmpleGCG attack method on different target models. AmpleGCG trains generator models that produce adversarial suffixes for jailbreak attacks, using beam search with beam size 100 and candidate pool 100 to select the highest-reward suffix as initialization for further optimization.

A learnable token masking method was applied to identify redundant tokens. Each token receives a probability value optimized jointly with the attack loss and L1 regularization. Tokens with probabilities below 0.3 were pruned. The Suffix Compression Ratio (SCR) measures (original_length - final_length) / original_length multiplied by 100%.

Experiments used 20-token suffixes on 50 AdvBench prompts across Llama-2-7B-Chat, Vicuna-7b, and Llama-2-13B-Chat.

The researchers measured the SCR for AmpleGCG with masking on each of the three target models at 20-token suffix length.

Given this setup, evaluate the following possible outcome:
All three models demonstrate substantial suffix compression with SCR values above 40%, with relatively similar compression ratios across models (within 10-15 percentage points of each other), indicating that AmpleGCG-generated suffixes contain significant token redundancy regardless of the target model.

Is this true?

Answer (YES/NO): NO